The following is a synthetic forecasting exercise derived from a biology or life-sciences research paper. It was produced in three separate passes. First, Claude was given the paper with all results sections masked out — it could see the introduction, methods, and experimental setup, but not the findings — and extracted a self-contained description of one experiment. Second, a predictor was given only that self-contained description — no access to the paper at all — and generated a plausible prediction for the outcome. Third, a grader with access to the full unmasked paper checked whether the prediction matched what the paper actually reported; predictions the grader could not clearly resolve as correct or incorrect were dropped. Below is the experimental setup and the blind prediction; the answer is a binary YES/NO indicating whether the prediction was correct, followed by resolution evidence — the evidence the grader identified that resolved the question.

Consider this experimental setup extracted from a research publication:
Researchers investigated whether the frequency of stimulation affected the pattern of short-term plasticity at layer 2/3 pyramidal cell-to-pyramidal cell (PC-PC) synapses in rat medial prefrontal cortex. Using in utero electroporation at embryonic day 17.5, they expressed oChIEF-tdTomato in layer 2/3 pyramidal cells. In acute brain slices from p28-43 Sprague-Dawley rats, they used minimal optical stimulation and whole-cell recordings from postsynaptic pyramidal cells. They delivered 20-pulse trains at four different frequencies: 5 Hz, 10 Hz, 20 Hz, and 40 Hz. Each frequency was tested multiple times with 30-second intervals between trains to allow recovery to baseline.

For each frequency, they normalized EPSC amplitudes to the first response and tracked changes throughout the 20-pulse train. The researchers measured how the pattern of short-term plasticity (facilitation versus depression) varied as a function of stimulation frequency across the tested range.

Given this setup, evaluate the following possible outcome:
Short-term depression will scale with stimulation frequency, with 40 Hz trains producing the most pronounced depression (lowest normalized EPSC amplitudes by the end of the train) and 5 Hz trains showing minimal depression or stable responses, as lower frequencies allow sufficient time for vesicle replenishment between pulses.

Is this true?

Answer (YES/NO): NO